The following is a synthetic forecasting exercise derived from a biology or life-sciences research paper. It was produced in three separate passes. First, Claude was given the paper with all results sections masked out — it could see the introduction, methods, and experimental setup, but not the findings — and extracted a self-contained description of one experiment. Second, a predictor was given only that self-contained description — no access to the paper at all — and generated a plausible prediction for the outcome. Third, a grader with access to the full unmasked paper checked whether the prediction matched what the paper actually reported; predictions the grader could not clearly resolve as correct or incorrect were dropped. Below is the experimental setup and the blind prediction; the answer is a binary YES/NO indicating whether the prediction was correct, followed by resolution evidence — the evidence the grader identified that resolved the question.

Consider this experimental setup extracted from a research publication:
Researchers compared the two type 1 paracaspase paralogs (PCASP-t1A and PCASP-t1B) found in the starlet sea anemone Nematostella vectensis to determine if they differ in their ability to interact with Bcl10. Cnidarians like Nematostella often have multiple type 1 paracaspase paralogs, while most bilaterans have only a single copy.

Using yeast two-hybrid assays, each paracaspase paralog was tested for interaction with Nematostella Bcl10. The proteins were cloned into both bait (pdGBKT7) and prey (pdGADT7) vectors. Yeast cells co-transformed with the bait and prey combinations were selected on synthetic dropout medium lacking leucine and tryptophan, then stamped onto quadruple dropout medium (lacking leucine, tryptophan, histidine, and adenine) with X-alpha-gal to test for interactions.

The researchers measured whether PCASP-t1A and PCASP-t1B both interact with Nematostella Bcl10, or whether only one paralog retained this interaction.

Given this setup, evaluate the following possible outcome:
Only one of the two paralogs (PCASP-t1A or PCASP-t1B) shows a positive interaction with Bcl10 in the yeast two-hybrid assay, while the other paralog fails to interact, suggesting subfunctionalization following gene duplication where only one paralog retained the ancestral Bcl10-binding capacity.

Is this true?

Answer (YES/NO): YES